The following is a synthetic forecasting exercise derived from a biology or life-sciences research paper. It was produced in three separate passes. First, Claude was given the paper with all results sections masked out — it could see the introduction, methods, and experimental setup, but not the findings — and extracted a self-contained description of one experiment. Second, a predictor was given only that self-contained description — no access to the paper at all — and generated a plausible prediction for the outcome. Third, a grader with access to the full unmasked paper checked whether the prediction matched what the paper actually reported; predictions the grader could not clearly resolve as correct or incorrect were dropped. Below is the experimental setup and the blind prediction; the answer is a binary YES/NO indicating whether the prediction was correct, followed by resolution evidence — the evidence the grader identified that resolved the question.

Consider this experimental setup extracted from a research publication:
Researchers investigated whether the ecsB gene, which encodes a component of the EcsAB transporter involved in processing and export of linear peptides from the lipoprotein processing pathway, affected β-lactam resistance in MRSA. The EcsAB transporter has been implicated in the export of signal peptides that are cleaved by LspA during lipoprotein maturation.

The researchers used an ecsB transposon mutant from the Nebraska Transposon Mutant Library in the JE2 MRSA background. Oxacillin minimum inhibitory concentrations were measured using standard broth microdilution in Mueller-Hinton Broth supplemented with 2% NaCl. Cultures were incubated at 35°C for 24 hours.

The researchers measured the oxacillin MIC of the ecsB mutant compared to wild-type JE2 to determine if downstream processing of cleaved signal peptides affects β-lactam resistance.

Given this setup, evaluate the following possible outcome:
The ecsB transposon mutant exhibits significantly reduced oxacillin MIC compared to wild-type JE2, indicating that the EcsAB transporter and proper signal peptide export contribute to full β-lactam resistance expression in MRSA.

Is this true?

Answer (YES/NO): NO